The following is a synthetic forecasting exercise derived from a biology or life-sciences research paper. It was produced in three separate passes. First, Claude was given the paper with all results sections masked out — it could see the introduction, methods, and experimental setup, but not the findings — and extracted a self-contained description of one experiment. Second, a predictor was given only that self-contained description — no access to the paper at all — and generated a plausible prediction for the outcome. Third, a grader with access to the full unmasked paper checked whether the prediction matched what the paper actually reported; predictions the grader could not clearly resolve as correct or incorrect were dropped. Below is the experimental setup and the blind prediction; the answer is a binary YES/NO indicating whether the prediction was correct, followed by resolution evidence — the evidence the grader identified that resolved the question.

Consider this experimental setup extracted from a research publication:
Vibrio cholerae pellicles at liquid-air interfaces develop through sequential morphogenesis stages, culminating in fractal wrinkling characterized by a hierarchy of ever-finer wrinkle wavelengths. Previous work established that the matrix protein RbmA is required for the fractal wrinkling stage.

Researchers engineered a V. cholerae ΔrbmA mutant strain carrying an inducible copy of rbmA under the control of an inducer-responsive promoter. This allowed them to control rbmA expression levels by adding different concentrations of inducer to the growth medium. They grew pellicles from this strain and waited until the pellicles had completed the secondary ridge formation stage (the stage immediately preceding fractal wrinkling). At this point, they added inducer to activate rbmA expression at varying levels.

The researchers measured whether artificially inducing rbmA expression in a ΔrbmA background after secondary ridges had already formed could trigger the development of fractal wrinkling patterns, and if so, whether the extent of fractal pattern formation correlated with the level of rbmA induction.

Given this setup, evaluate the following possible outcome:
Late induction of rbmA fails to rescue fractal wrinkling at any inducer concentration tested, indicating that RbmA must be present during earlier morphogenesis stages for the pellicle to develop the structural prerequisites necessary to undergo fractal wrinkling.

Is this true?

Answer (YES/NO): NO